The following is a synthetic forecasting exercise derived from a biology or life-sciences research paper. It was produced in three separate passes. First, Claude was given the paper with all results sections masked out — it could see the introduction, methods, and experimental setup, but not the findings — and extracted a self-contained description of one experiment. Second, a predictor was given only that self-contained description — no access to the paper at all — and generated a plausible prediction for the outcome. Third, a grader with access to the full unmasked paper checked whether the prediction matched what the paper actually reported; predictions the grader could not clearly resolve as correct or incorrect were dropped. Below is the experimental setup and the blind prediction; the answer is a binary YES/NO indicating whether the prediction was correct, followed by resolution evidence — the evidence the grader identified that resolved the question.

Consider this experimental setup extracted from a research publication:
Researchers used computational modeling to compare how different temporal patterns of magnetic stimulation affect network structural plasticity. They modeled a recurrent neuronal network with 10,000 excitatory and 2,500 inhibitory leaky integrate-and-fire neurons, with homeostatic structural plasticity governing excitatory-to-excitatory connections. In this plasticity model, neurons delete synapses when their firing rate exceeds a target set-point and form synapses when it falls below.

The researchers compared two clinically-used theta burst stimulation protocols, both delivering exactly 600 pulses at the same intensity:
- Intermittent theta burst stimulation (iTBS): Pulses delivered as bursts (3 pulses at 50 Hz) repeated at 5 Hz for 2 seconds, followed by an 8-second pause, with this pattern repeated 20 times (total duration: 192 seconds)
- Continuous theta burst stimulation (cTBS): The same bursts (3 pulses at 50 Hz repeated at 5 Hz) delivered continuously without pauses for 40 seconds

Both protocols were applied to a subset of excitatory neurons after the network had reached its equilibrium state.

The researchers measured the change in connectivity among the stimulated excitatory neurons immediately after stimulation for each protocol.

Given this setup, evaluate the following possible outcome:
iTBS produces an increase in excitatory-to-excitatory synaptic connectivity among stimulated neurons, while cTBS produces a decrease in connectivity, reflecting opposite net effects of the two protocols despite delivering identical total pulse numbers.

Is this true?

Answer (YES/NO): NO